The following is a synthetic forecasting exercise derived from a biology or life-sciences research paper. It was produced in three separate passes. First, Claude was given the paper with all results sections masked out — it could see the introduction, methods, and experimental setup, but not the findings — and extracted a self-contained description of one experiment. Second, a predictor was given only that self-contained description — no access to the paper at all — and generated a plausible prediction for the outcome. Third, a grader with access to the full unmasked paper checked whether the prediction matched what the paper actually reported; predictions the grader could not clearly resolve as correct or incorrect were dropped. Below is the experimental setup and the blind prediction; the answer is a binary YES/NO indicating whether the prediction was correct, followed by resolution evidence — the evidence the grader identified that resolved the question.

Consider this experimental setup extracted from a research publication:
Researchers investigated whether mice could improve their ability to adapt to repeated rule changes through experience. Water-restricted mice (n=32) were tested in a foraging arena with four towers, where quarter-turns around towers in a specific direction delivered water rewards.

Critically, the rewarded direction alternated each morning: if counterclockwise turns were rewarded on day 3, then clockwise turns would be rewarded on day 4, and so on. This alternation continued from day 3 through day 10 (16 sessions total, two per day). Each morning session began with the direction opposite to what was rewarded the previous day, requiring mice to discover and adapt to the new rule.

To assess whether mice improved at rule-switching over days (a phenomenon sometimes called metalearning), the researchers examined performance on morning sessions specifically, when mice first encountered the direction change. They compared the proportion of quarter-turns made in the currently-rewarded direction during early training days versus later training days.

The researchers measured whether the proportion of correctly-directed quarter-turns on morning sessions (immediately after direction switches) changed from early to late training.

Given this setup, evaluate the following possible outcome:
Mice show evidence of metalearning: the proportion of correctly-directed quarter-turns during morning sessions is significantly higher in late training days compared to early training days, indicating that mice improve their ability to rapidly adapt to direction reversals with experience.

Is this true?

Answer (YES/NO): YES